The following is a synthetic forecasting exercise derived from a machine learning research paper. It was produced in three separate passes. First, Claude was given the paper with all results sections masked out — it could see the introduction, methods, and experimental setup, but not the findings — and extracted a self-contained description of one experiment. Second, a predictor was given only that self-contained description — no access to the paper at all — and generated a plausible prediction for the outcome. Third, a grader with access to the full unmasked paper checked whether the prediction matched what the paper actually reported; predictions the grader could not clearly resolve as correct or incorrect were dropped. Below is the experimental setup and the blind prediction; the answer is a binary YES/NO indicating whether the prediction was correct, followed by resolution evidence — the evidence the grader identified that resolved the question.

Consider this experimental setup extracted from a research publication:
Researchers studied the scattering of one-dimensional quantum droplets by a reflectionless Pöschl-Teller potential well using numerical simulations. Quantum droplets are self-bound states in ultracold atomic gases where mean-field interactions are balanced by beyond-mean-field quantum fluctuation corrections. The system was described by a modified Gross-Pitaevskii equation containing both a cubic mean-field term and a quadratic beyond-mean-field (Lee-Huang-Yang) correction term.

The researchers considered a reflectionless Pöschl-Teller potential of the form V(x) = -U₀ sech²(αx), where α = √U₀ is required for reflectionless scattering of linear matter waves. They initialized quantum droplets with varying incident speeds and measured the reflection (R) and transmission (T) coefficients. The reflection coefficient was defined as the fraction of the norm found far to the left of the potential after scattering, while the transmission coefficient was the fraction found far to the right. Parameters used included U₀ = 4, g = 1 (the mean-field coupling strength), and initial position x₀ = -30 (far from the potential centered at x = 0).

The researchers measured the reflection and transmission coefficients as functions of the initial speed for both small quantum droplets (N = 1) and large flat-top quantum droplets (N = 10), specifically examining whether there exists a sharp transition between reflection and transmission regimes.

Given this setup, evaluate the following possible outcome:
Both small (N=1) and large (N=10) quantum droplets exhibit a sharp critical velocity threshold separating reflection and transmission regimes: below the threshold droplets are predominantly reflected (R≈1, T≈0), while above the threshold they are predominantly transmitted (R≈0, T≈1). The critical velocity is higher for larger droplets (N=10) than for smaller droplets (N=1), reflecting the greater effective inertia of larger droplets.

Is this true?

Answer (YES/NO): NO